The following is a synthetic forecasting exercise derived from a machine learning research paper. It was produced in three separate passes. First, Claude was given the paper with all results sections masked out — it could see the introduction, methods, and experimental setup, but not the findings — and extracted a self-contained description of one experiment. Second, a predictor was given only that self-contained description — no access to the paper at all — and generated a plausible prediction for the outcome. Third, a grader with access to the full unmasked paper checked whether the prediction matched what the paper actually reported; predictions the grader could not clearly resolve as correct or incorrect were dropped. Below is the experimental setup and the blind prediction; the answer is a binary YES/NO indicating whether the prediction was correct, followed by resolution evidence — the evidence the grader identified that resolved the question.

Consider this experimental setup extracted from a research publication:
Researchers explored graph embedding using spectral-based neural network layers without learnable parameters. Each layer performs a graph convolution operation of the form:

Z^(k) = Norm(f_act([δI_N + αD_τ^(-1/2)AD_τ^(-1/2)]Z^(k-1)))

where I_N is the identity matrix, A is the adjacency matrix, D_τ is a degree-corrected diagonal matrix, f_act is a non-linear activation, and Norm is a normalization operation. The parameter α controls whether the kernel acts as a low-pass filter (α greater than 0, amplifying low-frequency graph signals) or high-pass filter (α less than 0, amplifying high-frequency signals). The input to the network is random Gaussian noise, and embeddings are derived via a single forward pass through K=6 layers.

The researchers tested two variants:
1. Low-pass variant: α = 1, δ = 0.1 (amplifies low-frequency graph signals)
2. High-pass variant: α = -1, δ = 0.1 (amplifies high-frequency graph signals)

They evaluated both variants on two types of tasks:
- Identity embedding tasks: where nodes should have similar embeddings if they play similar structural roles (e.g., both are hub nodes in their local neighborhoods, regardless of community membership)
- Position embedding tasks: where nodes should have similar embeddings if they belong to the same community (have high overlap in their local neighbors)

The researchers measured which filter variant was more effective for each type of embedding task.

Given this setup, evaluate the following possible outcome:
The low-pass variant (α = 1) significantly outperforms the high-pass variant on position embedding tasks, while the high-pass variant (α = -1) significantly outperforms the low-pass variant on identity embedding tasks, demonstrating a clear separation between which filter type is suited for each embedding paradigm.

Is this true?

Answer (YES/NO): YES